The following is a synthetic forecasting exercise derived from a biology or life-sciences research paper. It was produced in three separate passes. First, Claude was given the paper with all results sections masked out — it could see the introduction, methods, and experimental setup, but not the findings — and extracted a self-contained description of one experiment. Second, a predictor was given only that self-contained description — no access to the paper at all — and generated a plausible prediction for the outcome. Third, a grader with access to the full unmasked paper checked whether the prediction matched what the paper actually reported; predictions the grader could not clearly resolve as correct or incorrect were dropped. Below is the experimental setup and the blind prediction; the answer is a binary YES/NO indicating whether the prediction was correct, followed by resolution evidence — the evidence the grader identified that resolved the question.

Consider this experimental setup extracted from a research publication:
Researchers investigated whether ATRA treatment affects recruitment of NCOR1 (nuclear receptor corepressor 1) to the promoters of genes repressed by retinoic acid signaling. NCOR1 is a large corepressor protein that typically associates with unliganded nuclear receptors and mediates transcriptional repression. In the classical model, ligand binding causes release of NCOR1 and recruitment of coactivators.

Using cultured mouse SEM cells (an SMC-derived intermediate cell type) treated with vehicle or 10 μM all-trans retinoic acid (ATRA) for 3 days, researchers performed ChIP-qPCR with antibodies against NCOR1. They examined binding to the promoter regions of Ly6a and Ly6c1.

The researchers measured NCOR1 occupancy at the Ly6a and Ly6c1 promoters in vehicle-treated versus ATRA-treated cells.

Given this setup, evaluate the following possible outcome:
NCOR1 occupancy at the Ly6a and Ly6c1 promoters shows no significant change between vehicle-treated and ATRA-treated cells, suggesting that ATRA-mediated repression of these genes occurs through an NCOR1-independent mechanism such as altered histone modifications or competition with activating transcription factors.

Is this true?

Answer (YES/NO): NO